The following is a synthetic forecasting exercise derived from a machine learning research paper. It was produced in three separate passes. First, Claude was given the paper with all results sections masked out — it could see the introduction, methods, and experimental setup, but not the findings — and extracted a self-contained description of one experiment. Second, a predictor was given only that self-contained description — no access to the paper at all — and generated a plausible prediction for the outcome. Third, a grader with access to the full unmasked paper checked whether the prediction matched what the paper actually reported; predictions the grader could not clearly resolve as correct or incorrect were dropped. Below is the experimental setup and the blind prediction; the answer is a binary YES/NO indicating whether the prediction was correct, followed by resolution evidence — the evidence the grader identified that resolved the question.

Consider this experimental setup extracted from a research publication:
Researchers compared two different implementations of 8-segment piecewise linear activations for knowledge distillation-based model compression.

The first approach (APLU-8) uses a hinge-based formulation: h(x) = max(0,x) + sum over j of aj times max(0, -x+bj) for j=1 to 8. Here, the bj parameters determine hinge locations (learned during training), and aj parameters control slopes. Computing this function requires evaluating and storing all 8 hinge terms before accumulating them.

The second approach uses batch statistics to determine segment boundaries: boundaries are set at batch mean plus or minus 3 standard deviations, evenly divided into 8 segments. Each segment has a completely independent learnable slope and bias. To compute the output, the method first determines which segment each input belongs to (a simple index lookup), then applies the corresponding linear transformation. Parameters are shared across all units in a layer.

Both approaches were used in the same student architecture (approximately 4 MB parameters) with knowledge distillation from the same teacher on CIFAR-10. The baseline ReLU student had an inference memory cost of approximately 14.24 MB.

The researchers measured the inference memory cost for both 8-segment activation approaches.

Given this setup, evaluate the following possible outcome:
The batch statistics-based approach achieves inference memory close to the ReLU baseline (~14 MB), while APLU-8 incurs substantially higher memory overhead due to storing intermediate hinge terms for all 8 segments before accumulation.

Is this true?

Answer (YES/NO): NO